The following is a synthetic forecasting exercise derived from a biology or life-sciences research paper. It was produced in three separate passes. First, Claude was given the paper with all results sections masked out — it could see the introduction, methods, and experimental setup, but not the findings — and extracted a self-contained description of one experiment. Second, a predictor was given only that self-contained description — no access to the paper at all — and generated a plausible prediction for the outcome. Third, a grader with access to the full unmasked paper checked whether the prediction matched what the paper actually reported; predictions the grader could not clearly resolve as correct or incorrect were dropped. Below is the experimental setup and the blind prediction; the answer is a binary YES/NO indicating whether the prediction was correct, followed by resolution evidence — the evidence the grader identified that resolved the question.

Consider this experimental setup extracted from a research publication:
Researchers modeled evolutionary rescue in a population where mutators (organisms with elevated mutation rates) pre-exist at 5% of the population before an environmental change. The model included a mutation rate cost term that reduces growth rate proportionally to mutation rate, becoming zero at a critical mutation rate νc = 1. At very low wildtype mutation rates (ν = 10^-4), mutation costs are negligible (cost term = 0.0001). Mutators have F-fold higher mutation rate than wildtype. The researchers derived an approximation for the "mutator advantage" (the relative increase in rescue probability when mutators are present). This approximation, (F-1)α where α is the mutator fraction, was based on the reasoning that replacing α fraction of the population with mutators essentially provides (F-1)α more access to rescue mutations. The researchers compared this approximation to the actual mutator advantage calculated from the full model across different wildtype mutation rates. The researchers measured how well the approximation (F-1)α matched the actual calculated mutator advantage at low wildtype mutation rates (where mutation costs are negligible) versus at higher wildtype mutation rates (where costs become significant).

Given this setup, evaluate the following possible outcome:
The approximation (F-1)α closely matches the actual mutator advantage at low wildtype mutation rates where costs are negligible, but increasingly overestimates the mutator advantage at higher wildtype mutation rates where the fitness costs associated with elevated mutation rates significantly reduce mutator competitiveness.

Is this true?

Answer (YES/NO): YES